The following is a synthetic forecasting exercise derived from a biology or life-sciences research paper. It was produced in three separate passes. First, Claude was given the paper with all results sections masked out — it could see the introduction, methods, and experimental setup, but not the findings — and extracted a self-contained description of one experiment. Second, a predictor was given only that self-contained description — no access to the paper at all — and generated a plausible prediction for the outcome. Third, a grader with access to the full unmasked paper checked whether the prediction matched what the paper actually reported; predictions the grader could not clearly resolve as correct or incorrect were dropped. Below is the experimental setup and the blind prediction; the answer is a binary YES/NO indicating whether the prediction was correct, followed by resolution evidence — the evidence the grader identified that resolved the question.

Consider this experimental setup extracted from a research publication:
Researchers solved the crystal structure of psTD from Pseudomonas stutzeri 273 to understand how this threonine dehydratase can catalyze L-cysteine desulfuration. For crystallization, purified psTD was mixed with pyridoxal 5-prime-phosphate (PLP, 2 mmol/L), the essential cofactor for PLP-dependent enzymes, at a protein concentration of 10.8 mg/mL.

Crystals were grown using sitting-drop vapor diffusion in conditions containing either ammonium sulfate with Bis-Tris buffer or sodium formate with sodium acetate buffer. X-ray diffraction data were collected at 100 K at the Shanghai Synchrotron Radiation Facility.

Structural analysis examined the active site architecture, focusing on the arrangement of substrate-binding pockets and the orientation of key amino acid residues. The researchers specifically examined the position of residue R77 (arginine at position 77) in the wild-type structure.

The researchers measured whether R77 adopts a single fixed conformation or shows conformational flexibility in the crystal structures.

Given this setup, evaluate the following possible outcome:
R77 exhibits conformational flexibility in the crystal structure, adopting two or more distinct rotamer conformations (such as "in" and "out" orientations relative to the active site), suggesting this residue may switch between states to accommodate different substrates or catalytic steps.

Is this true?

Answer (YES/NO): YES